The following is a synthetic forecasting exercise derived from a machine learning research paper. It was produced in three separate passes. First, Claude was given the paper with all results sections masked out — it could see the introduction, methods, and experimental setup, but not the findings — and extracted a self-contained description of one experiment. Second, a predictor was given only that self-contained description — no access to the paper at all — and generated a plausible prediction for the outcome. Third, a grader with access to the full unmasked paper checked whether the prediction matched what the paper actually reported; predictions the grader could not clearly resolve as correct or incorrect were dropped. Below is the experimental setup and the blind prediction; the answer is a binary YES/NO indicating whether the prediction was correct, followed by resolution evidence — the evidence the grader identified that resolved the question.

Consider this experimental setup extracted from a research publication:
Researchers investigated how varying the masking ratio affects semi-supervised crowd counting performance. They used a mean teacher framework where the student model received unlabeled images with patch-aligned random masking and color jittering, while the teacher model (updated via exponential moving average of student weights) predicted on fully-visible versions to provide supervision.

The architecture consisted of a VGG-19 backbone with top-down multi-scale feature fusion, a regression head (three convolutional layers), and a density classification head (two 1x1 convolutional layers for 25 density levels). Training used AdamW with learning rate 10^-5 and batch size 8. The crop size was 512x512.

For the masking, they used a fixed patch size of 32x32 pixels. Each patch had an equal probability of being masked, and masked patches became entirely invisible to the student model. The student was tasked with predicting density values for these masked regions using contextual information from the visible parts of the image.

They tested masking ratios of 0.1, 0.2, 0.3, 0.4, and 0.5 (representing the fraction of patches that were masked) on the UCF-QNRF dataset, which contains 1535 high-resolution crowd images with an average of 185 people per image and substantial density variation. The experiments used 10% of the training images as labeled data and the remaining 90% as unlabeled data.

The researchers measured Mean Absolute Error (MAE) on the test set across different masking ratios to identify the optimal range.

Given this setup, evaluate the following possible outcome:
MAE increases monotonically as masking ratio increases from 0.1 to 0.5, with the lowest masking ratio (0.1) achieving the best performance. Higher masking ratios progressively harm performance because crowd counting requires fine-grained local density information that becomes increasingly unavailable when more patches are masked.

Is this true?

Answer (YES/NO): NO